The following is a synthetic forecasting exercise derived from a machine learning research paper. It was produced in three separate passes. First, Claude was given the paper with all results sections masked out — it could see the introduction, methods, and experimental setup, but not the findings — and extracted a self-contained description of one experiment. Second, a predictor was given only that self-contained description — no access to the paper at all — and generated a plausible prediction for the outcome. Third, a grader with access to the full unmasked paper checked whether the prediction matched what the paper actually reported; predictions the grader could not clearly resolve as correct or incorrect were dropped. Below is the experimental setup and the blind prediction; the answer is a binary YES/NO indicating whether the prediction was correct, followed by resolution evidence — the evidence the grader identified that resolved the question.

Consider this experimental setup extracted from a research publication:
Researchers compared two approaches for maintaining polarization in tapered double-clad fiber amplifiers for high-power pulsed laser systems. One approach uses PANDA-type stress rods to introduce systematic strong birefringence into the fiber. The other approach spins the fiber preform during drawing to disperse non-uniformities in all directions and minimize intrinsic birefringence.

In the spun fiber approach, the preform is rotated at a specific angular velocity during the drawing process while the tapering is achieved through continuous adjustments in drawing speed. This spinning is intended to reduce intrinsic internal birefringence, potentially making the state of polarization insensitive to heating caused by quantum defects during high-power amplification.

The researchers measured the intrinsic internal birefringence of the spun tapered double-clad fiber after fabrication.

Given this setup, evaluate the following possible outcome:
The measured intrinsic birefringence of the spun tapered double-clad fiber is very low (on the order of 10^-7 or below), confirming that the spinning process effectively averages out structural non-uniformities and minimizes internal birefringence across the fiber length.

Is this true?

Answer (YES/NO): YES